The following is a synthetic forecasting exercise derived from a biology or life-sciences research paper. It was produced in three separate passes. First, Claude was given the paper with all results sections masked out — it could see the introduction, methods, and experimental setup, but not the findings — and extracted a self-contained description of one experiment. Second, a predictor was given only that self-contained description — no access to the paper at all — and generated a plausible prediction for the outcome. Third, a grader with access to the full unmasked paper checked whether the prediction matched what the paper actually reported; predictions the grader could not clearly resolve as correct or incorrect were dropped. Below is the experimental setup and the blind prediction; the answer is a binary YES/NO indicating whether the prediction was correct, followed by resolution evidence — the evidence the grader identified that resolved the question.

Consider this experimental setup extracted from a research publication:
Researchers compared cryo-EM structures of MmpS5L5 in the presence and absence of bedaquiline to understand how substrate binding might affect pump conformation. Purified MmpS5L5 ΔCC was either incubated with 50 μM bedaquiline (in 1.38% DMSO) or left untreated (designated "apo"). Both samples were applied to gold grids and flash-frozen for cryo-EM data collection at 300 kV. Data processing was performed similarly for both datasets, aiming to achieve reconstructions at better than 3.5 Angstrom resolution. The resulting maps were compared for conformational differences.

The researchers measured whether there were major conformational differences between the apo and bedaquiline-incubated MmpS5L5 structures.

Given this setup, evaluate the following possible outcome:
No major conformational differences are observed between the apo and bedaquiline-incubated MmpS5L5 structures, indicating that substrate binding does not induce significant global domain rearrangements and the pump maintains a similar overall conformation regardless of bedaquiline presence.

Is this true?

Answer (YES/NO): YES